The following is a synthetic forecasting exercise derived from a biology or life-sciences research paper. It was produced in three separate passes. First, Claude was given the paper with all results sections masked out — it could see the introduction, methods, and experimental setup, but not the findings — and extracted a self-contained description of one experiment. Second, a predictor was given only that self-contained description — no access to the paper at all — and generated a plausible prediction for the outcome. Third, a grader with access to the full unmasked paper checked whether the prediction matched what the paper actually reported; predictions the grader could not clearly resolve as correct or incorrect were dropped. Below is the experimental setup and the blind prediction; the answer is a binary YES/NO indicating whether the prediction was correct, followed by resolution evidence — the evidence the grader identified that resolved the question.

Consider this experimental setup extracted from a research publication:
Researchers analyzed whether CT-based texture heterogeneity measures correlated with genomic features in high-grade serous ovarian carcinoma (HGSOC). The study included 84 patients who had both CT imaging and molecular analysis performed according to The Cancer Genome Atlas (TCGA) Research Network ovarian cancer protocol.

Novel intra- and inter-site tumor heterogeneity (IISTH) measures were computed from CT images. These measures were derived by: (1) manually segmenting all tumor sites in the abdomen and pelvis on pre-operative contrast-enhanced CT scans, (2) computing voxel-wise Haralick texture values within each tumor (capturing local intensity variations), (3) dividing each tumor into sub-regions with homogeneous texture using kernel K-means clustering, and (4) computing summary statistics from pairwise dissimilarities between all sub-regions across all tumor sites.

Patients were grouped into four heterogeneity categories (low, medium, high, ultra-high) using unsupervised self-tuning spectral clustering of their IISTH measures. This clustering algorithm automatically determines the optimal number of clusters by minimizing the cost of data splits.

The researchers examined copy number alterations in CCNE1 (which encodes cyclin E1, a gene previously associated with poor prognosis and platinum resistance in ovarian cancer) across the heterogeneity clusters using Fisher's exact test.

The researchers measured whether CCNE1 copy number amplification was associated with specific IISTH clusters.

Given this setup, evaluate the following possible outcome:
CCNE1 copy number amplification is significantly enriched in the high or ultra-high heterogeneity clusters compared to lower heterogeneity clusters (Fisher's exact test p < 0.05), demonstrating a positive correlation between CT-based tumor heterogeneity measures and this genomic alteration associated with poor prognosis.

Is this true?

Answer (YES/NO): NO